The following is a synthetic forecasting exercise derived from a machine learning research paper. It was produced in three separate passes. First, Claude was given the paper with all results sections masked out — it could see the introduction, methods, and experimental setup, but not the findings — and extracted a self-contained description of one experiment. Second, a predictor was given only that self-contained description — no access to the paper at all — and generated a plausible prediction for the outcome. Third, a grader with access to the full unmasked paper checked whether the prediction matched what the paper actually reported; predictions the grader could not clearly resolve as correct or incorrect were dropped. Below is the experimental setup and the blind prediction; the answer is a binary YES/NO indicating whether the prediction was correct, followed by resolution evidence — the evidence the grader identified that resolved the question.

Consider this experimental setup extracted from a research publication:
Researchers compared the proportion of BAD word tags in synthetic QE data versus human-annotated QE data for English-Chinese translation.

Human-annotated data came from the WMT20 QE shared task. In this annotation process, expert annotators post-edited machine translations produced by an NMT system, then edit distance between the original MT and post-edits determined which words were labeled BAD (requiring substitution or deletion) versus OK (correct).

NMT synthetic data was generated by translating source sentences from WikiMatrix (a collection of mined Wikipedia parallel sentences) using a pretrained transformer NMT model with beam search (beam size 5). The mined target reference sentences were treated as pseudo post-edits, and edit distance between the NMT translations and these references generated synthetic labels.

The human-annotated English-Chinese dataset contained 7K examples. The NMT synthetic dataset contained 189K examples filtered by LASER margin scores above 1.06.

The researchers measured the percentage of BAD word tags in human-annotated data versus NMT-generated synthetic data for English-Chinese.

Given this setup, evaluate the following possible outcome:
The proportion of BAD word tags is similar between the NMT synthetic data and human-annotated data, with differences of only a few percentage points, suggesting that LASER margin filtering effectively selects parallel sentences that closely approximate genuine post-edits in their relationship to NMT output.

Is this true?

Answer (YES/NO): YES